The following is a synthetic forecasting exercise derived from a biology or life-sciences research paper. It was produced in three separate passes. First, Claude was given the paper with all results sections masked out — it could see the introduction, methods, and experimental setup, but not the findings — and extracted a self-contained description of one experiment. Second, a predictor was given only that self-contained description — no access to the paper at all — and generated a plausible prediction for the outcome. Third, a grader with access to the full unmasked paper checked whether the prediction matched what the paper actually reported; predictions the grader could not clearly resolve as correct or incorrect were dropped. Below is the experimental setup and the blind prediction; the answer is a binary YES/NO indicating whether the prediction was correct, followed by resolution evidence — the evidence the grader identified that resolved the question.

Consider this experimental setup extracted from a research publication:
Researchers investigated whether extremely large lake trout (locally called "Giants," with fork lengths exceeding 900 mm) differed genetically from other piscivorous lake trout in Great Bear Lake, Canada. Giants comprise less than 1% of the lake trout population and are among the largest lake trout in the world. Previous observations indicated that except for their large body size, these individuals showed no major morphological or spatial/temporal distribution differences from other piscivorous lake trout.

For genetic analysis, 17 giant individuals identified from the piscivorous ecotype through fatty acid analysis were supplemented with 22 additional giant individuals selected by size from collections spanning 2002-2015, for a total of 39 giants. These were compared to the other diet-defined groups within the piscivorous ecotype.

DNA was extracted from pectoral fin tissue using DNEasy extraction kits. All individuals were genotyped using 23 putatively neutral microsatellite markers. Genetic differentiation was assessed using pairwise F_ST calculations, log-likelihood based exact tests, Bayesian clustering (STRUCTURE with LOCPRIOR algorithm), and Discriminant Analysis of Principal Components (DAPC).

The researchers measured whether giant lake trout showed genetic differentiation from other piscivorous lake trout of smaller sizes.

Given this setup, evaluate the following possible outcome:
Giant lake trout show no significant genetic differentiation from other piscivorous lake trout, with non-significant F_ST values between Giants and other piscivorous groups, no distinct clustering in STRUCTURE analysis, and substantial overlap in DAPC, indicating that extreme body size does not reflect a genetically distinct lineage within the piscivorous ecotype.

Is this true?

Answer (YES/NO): NO